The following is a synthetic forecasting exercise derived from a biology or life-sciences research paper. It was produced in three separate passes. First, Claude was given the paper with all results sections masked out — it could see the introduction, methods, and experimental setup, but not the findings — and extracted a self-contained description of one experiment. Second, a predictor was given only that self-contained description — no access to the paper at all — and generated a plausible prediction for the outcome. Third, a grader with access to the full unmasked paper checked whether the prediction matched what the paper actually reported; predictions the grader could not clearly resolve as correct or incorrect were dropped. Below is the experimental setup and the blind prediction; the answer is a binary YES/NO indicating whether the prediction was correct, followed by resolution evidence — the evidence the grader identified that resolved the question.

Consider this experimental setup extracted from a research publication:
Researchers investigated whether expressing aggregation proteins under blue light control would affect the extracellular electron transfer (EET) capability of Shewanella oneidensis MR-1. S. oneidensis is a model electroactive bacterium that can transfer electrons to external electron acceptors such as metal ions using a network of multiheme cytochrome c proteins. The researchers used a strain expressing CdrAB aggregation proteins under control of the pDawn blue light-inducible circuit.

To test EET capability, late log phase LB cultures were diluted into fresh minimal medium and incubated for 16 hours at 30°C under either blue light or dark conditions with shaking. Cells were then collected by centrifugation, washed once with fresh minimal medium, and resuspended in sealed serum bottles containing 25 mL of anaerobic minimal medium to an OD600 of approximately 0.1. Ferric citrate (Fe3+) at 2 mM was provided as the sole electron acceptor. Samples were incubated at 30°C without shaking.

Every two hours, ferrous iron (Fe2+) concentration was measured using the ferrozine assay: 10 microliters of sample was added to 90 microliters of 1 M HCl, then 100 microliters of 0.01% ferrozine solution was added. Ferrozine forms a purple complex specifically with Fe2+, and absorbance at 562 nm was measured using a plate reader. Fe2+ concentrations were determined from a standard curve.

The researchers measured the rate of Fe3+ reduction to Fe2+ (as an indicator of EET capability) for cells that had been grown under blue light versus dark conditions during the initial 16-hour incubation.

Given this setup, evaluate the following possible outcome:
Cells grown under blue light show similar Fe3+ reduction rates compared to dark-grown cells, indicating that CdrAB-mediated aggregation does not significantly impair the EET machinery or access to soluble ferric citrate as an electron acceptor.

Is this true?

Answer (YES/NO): NO